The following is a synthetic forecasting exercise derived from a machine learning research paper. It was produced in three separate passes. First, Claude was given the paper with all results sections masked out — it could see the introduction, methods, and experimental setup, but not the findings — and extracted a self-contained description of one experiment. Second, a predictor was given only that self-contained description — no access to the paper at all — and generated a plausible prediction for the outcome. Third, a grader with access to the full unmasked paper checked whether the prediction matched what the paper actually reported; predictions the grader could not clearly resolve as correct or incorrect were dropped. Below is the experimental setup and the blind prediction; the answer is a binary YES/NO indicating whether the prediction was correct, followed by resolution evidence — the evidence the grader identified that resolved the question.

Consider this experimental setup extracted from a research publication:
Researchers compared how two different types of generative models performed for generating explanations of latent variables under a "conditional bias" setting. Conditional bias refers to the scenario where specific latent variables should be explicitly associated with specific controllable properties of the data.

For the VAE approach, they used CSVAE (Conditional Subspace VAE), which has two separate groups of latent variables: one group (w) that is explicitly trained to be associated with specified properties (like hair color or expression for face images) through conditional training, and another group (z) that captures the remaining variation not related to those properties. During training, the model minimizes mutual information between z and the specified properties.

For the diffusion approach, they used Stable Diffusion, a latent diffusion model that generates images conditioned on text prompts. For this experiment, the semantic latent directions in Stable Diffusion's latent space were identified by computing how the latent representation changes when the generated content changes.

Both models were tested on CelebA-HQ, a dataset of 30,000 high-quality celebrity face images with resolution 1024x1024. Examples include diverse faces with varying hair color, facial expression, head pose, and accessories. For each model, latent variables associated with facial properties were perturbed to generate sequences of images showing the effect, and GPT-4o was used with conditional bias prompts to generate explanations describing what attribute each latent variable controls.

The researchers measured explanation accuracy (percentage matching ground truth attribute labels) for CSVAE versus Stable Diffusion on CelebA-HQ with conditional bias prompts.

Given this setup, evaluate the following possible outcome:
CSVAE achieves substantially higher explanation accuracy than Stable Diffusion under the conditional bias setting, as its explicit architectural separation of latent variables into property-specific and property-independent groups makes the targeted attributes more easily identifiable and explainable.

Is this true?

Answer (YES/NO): YES